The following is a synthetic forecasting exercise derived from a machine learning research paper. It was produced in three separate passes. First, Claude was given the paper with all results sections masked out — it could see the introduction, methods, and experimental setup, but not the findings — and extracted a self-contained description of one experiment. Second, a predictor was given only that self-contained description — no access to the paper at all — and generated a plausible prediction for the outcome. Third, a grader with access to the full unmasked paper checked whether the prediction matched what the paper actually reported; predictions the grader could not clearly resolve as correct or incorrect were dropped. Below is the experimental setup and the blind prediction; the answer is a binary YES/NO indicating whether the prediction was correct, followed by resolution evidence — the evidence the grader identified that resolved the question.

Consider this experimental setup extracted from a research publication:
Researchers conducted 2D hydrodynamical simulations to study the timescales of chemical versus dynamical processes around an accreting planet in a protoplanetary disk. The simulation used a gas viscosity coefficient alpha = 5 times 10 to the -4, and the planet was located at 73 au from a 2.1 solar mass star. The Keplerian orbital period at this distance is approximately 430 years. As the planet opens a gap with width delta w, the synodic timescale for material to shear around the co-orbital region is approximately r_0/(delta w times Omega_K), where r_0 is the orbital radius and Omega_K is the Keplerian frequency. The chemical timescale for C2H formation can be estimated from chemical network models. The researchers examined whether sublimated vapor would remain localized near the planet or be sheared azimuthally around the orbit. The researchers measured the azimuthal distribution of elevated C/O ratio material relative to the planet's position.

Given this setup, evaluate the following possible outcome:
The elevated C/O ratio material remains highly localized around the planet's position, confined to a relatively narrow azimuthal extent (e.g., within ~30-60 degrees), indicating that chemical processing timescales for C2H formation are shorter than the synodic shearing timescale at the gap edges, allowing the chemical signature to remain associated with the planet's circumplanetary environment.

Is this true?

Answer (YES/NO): NO